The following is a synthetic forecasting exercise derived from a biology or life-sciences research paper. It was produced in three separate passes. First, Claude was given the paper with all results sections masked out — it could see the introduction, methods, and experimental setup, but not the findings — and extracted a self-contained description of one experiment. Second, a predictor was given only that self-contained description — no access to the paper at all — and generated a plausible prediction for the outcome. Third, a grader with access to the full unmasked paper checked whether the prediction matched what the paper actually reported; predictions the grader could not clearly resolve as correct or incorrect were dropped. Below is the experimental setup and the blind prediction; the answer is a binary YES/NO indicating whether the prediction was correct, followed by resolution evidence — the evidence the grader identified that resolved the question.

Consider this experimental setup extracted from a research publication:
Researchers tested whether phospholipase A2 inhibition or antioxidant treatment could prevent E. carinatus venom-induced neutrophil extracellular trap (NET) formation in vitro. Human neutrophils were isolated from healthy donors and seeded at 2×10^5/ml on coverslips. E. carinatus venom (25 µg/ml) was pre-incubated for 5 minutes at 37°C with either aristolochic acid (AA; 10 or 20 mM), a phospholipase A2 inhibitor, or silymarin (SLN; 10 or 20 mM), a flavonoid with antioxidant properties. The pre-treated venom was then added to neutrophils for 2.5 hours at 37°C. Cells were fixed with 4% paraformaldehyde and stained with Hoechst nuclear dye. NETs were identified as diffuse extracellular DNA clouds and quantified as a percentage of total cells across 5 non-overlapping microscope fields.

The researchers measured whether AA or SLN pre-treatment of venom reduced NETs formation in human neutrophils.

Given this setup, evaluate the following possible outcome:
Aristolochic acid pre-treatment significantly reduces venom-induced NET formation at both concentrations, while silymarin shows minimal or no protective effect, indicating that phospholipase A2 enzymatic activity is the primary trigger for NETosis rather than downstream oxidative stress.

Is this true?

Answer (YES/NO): NO